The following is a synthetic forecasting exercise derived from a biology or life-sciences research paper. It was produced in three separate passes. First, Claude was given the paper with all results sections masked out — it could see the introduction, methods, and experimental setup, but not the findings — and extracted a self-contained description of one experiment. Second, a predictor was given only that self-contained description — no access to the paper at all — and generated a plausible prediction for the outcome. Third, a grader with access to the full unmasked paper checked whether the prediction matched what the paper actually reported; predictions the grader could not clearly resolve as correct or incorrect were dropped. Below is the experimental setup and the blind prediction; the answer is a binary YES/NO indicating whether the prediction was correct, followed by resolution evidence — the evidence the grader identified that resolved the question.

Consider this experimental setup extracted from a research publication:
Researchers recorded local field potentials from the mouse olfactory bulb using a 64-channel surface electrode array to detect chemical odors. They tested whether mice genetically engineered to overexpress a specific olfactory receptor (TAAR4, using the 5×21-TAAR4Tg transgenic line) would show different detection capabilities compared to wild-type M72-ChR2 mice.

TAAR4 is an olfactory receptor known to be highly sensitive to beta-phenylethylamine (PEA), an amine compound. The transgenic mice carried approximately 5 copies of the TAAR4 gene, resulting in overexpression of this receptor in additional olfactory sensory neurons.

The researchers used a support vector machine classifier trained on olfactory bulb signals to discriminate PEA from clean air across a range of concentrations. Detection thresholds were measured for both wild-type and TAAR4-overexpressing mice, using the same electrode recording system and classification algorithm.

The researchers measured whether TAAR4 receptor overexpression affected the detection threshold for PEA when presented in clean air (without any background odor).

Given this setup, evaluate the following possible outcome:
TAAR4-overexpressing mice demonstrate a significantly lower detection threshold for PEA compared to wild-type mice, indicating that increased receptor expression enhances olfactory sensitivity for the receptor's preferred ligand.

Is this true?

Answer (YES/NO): NO